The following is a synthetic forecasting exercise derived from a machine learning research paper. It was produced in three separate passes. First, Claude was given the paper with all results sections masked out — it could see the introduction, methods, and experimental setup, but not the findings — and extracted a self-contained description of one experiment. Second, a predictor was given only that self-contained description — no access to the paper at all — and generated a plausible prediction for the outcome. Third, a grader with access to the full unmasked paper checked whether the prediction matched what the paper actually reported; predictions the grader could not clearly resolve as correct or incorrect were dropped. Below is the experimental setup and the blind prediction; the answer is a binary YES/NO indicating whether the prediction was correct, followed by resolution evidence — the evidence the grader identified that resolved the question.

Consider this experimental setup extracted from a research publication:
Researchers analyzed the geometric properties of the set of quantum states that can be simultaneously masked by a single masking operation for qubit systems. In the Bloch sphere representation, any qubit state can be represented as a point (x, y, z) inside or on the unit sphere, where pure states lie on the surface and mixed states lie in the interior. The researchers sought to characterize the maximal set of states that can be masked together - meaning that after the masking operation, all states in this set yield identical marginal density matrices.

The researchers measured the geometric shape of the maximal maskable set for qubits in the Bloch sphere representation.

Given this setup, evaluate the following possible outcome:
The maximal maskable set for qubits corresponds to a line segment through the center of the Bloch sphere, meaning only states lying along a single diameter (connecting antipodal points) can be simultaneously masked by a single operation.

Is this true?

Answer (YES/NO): NO